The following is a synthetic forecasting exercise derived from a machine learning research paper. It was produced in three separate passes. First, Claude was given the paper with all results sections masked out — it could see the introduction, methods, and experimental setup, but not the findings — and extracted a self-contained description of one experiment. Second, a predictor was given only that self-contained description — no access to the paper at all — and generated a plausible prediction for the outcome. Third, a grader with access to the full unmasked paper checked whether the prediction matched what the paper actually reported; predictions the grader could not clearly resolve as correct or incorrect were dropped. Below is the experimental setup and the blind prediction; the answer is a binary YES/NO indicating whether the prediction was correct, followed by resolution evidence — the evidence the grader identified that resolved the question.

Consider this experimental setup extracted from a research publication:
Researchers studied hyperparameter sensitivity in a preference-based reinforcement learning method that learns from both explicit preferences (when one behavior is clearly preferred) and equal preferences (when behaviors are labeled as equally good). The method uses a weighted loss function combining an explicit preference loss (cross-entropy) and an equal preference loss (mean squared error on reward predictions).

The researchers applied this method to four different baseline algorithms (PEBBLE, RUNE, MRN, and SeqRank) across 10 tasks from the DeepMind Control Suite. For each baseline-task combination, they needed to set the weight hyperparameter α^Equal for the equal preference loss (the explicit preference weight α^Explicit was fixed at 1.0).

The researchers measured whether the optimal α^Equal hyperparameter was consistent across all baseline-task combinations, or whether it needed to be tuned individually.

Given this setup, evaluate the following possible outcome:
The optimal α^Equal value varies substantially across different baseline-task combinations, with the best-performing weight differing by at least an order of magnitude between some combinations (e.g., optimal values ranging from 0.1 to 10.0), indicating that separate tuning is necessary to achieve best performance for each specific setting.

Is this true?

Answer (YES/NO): NO